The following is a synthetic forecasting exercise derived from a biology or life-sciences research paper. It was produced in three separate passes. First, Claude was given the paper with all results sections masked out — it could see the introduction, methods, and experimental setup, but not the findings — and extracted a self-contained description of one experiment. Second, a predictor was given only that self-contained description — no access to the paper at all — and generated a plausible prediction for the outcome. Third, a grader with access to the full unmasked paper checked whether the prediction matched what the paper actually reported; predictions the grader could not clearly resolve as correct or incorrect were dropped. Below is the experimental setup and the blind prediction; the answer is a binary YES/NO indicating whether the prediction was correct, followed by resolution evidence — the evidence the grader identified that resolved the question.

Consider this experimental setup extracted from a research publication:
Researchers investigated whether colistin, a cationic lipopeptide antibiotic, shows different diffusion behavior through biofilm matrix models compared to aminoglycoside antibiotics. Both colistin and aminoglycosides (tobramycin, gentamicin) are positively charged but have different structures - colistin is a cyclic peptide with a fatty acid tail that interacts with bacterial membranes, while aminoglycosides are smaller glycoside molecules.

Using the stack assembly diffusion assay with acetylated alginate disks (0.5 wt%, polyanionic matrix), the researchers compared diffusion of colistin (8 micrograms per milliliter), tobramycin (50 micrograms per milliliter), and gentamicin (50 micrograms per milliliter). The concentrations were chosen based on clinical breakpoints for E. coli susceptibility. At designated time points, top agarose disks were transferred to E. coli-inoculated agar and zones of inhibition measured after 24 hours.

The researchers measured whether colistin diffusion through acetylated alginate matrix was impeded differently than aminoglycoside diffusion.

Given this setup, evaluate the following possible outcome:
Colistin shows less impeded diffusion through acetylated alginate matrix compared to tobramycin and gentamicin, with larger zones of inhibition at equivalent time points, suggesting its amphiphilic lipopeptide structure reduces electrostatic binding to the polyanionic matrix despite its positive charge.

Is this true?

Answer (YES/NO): NO